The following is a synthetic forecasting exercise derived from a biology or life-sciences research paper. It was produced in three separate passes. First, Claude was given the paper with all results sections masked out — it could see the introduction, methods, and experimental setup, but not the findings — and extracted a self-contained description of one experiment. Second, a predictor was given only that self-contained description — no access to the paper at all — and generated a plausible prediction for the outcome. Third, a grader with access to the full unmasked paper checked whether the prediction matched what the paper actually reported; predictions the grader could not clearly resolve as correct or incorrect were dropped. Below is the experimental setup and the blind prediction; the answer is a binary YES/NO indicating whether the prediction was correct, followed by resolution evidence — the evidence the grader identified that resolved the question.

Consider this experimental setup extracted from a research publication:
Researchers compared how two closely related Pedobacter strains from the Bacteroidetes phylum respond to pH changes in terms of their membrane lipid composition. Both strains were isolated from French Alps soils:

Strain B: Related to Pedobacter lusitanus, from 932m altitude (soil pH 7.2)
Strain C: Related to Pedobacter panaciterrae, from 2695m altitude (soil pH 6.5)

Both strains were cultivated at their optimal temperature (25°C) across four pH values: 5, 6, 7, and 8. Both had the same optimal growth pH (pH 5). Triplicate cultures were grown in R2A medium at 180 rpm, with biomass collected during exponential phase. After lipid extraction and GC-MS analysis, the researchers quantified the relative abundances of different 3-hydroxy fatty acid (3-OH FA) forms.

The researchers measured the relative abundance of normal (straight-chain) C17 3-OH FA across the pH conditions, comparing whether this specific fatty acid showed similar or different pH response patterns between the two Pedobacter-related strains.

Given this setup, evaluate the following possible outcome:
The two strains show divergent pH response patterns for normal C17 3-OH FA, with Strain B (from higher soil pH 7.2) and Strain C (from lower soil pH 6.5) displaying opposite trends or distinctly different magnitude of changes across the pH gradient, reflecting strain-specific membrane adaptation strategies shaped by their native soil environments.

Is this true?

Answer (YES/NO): NO